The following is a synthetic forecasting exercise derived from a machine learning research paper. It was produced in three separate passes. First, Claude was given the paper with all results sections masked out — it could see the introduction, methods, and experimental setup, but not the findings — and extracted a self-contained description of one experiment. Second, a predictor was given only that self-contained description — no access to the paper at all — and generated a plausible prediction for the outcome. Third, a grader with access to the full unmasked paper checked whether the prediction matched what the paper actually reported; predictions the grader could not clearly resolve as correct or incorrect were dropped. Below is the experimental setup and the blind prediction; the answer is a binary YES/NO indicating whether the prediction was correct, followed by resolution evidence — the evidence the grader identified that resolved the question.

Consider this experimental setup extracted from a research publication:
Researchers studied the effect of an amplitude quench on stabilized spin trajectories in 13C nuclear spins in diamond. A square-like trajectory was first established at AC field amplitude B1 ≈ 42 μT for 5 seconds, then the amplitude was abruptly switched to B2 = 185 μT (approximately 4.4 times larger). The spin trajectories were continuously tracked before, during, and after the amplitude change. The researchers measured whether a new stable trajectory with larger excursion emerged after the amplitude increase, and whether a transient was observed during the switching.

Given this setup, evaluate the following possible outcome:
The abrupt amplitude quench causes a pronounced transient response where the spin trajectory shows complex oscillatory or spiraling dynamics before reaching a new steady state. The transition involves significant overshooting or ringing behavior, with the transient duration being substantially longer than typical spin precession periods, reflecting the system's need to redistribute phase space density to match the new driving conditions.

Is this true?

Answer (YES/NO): NO